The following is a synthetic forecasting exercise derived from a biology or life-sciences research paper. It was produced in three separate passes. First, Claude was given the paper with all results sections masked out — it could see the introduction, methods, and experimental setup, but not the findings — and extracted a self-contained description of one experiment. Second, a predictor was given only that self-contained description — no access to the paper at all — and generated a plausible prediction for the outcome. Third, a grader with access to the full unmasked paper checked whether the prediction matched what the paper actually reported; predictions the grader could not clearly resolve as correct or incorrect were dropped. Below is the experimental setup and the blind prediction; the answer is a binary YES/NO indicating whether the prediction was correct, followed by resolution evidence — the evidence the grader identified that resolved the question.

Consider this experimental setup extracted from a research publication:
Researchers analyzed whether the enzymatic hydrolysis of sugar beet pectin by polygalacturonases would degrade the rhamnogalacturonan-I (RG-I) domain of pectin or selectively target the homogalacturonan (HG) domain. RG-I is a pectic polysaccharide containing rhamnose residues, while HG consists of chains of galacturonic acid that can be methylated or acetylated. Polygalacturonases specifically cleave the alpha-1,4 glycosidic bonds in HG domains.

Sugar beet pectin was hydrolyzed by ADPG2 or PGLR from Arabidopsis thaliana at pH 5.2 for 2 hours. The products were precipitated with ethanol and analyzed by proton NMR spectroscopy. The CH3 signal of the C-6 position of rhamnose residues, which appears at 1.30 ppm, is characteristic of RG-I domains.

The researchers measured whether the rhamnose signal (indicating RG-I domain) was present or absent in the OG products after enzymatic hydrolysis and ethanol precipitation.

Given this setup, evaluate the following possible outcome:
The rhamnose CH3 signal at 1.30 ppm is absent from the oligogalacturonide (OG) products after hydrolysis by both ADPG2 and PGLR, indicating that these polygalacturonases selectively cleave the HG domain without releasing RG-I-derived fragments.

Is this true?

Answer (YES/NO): YES